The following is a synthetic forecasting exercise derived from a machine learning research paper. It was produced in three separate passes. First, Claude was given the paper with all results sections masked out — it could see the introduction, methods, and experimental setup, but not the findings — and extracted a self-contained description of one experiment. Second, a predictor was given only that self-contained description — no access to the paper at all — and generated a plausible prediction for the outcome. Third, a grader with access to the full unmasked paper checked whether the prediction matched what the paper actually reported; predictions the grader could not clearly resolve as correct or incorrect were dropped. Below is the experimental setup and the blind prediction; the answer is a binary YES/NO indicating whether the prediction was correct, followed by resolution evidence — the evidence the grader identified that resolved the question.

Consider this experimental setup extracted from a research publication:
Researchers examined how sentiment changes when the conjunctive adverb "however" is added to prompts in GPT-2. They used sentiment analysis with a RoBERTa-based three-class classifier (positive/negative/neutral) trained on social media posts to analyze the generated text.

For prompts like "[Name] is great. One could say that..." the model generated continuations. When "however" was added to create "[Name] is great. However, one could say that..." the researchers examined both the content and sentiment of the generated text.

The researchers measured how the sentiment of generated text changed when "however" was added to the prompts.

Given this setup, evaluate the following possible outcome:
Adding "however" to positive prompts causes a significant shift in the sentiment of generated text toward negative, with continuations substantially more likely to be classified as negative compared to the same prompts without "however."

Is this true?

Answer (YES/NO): YES